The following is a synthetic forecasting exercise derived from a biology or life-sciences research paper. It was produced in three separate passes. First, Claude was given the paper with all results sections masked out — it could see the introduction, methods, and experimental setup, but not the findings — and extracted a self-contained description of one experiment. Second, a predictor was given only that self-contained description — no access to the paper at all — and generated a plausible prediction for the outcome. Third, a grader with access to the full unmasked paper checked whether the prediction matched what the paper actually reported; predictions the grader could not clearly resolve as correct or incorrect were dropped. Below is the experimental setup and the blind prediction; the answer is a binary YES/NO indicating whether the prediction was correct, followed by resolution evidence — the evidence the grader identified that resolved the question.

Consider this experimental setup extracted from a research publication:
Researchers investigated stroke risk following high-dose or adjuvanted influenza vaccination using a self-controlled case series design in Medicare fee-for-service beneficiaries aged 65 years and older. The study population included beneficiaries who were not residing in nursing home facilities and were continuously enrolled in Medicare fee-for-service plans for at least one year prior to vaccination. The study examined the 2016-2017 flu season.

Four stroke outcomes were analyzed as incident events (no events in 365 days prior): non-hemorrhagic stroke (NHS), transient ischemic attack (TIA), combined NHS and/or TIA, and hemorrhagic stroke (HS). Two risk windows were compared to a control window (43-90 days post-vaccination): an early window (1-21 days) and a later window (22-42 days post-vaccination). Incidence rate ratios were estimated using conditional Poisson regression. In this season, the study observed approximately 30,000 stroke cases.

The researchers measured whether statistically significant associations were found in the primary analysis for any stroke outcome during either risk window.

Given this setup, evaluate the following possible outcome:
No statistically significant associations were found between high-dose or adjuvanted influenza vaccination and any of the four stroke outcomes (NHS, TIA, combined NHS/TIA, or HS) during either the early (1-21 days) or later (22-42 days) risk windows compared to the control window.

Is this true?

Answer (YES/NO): NO